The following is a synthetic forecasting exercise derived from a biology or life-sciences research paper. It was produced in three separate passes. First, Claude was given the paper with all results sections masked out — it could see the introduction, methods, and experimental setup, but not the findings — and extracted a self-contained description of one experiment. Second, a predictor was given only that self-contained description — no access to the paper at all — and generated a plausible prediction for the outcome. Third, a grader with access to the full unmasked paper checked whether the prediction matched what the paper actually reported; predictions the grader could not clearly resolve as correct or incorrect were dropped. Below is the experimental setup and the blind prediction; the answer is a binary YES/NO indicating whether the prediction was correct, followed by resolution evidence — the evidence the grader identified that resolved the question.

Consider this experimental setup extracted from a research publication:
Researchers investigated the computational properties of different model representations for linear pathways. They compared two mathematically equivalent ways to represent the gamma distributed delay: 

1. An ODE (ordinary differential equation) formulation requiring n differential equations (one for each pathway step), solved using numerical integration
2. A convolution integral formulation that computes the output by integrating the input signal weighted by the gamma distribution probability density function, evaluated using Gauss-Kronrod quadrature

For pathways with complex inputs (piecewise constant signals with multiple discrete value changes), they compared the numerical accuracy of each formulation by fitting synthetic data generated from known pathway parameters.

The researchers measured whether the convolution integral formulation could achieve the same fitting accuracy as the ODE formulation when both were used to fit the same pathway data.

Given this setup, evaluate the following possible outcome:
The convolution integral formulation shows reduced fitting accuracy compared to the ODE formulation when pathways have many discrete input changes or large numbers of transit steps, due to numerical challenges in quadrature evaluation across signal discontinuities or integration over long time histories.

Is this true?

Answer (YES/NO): NO